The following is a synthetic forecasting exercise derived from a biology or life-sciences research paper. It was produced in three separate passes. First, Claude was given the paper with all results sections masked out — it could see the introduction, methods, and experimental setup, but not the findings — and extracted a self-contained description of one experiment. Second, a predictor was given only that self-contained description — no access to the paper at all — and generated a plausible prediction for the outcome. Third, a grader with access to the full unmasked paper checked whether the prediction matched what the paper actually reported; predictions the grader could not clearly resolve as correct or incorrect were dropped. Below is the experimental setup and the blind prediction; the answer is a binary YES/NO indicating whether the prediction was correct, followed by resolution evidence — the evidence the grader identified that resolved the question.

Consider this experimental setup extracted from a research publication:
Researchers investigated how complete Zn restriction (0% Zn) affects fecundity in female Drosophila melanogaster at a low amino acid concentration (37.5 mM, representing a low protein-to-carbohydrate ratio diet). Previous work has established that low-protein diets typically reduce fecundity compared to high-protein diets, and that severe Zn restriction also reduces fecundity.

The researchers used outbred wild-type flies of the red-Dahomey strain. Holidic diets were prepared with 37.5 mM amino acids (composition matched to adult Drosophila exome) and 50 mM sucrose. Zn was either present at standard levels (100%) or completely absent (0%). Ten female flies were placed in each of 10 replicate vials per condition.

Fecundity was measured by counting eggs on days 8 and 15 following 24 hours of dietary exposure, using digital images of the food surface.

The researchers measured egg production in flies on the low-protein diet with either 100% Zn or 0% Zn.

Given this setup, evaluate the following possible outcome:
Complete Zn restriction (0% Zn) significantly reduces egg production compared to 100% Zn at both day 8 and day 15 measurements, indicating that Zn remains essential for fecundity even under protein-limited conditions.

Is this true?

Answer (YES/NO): NO